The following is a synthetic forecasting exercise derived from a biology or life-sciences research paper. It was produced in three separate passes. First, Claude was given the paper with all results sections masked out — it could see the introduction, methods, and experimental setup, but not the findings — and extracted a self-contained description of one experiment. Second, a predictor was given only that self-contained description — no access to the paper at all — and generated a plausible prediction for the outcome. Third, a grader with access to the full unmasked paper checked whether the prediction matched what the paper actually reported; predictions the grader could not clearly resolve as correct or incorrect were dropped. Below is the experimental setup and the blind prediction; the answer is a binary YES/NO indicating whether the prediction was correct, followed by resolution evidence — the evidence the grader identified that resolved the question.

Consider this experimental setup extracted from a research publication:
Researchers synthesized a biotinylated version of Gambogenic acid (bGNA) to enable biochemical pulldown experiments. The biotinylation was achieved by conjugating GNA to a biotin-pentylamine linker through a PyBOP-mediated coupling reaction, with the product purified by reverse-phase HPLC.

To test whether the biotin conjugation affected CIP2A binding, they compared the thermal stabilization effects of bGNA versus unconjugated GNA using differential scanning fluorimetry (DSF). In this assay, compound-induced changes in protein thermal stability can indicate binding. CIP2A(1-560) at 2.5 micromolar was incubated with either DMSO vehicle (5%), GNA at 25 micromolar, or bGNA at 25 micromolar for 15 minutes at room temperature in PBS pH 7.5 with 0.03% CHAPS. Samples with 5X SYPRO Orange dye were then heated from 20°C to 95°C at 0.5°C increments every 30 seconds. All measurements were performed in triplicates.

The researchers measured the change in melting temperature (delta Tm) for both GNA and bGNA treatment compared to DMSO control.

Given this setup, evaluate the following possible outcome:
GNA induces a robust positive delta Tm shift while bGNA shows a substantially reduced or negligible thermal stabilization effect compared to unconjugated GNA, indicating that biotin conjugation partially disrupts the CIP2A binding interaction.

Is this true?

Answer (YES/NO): NO